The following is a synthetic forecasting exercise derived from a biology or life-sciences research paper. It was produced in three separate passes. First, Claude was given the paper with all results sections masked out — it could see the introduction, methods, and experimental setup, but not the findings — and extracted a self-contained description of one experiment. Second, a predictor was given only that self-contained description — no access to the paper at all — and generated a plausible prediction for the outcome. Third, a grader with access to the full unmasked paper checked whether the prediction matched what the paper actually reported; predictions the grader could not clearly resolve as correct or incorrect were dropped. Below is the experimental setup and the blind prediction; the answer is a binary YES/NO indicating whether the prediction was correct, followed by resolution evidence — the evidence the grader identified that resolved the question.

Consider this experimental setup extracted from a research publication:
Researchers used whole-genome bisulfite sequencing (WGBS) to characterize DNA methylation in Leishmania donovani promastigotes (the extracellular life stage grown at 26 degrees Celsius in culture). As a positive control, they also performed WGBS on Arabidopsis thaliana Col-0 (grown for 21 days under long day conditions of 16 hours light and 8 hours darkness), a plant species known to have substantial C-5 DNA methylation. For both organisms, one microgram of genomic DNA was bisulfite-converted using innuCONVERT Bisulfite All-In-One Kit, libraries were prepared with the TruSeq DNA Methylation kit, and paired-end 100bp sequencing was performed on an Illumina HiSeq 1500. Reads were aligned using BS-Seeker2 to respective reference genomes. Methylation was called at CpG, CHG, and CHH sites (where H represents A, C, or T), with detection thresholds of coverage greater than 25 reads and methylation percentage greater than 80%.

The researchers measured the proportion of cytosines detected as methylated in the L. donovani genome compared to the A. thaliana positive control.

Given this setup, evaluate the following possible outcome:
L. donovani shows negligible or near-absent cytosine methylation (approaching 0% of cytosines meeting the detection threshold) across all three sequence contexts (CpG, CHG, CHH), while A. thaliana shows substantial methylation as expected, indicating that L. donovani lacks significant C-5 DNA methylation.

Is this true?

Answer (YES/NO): YES